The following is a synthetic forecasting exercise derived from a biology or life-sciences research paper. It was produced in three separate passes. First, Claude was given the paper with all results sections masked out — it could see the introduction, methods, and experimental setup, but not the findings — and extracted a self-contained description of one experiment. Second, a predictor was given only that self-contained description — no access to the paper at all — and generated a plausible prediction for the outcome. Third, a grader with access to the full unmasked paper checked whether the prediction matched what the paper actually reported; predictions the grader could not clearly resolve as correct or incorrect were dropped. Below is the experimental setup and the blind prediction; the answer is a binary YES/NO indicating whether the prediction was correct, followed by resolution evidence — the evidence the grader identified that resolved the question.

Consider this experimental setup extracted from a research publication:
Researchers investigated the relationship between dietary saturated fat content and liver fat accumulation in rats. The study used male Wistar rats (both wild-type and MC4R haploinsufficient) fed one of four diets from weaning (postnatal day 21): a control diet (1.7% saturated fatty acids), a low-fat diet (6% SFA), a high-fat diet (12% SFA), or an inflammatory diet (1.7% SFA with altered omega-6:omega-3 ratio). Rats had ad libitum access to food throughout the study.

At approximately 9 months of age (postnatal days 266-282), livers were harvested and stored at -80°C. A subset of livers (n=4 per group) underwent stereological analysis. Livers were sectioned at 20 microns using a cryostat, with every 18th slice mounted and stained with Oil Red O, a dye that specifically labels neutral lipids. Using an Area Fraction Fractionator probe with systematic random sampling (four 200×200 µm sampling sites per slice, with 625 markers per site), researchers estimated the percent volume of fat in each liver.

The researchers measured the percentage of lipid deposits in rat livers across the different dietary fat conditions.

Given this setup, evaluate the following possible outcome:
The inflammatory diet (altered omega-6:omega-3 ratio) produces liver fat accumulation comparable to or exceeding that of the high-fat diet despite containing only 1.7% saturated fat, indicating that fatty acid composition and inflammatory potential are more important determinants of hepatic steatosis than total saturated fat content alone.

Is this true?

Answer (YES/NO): NO